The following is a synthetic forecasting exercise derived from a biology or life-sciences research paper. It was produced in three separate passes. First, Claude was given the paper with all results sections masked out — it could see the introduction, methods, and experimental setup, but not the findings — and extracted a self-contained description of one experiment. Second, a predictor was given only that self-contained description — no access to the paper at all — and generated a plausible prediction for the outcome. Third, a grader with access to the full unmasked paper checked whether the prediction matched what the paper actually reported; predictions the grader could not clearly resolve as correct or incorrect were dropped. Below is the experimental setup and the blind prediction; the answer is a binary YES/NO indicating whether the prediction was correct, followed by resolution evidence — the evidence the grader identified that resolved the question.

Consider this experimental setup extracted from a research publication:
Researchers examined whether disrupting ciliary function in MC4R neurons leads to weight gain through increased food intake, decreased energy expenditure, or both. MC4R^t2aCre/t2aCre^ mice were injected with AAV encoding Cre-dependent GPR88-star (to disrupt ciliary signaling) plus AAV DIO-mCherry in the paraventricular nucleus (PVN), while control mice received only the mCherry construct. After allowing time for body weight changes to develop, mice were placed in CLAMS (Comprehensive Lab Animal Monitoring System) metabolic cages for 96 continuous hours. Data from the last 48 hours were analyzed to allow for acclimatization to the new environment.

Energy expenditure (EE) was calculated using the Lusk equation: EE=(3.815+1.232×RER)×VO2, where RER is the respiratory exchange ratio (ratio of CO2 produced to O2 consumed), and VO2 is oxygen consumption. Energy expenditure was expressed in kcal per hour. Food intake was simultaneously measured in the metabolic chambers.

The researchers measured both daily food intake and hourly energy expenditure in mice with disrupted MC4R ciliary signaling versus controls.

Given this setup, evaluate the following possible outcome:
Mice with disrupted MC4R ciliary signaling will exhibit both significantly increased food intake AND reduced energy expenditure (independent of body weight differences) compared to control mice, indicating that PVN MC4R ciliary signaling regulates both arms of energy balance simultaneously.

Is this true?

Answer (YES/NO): NO